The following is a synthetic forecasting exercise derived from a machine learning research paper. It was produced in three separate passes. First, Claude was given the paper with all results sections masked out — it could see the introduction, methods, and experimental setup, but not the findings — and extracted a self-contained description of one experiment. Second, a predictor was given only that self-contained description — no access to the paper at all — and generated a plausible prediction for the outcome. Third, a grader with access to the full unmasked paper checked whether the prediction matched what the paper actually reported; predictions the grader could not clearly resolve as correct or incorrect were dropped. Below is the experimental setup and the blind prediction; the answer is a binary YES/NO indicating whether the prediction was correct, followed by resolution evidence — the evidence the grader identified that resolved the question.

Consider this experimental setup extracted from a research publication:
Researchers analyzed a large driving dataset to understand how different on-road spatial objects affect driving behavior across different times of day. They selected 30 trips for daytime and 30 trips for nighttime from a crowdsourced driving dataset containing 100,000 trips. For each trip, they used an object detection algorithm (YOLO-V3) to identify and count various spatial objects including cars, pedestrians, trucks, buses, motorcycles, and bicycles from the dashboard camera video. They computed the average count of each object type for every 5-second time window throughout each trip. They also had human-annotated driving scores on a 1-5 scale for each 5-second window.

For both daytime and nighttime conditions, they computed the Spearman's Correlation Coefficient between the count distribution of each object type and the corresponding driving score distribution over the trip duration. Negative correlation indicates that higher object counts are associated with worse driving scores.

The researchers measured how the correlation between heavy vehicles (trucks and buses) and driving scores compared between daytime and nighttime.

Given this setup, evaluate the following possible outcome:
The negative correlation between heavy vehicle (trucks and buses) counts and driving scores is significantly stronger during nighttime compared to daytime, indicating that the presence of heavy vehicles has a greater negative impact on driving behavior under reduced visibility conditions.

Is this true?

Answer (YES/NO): YES